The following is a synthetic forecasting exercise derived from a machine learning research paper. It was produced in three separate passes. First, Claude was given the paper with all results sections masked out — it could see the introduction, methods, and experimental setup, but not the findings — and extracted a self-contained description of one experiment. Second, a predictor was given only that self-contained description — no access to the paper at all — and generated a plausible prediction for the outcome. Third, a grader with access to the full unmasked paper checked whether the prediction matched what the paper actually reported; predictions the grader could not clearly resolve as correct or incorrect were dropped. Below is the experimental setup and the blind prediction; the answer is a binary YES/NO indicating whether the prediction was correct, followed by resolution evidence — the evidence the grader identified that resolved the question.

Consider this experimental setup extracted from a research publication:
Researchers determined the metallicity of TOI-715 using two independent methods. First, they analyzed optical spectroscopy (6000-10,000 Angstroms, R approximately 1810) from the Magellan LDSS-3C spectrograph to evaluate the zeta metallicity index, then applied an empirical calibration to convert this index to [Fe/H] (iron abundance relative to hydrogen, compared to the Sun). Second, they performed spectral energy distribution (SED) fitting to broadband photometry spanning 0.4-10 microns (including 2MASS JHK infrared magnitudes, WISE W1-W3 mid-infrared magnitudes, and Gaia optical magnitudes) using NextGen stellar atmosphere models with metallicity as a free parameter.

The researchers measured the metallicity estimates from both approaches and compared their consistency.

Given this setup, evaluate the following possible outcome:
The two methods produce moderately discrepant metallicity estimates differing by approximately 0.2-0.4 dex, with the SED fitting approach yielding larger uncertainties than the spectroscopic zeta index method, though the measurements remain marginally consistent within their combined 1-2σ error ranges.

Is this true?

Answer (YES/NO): YES